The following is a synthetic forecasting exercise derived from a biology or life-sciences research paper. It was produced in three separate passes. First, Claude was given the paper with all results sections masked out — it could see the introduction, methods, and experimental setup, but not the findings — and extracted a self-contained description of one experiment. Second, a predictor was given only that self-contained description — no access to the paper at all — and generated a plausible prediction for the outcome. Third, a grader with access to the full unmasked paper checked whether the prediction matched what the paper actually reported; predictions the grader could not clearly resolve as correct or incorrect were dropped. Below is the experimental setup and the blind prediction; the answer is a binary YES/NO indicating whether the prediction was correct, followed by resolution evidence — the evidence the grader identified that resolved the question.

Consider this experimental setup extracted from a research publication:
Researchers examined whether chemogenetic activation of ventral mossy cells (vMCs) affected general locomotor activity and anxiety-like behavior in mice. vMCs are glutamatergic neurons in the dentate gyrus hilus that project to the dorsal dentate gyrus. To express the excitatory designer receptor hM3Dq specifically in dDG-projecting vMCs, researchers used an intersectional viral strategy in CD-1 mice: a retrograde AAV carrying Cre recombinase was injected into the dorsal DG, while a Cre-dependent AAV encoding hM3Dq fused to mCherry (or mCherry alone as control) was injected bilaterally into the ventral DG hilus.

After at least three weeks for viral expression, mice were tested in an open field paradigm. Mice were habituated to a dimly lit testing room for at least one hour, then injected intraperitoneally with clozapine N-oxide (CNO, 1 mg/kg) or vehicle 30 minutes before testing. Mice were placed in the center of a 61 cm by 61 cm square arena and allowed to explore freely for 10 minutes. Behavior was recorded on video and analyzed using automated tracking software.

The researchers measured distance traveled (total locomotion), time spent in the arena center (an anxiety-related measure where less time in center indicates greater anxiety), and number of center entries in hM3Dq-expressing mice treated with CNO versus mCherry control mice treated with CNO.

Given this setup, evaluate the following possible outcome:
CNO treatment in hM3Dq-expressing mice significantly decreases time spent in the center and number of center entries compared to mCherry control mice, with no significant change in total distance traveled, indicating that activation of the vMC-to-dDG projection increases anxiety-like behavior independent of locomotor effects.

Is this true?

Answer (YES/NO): NO